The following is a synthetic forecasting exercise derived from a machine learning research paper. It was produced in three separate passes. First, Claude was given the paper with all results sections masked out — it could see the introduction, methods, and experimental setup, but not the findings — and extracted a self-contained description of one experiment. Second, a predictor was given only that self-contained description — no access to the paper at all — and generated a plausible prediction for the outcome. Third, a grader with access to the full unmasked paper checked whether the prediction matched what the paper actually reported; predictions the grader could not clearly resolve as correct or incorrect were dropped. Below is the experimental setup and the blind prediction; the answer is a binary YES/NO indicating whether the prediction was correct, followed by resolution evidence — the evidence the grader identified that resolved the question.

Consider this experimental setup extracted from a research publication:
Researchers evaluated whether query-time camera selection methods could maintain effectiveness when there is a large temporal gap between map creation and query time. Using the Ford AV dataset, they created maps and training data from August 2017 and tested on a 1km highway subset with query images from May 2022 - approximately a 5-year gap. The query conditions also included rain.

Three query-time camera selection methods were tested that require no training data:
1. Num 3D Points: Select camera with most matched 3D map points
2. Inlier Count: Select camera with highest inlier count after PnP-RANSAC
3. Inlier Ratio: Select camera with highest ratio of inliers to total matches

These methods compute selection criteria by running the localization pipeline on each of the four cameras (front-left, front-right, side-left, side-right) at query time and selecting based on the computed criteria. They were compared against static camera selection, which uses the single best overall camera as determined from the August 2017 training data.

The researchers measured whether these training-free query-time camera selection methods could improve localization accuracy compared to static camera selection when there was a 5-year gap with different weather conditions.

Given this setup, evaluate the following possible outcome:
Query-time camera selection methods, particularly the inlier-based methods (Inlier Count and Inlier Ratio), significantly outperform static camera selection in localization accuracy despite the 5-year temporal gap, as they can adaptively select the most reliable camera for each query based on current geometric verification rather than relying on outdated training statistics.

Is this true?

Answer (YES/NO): NO